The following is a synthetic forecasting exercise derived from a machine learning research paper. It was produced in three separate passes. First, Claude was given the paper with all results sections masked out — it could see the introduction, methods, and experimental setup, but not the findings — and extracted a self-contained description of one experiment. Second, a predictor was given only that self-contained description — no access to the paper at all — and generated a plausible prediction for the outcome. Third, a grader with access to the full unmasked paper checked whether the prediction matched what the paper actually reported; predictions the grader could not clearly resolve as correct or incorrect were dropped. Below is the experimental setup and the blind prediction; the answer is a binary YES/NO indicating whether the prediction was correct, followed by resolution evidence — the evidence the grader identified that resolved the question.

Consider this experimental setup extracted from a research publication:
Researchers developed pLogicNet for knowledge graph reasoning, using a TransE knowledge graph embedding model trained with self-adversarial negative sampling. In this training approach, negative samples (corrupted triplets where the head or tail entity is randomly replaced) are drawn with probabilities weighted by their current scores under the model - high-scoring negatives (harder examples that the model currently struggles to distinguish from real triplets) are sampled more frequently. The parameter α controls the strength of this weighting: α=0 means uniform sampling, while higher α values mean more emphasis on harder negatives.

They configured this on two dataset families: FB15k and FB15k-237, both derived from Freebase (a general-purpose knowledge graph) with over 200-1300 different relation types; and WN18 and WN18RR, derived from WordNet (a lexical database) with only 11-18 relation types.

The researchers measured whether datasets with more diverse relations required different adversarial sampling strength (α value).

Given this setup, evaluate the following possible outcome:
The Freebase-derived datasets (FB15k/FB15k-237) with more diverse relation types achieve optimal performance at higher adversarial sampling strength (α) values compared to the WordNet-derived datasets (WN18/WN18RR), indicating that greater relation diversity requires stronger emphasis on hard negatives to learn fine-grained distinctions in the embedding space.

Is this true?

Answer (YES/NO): YES